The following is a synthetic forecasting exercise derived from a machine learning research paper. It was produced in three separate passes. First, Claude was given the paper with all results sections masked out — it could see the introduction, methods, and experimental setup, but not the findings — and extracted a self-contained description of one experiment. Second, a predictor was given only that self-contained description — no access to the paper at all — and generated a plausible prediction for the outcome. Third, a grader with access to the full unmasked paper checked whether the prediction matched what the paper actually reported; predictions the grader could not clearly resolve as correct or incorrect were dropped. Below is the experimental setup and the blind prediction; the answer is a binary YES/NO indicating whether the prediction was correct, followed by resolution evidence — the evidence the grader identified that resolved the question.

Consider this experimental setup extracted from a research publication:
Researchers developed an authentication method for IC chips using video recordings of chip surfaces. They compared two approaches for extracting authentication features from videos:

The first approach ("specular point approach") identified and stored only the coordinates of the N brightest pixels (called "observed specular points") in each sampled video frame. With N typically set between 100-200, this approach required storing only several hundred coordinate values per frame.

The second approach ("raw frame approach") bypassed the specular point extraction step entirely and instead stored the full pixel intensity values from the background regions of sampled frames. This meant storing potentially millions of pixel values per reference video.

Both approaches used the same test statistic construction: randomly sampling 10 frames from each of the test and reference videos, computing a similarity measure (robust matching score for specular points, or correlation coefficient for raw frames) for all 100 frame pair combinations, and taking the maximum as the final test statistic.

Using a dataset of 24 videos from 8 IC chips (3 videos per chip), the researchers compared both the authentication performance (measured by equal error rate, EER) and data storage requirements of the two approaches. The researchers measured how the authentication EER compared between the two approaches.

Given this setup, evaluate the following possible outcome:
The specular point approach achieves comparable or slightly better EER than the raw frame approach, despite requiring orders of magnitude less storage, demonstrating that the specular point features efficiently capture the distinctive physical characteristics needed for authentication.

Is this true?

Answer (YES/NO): NO